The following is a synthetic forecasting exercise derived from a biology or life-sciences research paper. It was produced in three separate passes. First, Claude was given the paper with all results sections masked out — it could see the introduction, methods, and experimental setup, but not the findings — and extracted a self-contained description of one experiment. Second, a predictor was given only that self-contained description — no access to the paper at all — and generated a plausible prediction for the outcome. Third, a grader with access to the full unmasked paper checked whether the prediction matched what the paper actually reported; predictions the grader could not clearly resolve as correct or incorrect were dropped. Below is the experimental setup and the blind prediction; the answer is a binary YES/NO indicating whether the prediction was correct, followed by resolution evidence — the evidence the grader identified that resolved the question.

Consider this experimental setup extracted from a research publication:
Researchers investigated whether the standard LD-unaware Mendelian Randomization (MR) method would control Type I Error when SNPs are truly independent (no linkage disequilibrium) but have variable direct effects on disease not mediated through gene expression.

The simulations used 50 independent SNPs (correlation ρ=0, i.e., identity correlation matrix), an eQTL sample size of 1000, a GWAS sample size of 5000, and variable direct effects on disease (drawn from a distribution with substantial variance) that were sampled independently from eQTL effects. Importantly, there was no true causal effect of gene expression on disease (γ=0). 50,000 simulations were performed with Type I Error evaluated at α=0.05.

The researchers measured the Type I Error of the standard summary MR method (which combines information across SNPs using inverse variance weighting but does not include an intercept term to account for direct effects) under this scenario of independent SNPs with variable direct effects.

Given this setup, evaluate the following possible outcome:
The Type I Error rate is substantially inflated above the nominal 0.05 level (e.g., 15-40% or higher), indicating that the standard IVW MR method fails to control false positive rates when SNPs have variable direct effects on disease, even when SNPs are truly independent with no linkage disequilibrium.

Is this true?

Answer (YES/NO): NO